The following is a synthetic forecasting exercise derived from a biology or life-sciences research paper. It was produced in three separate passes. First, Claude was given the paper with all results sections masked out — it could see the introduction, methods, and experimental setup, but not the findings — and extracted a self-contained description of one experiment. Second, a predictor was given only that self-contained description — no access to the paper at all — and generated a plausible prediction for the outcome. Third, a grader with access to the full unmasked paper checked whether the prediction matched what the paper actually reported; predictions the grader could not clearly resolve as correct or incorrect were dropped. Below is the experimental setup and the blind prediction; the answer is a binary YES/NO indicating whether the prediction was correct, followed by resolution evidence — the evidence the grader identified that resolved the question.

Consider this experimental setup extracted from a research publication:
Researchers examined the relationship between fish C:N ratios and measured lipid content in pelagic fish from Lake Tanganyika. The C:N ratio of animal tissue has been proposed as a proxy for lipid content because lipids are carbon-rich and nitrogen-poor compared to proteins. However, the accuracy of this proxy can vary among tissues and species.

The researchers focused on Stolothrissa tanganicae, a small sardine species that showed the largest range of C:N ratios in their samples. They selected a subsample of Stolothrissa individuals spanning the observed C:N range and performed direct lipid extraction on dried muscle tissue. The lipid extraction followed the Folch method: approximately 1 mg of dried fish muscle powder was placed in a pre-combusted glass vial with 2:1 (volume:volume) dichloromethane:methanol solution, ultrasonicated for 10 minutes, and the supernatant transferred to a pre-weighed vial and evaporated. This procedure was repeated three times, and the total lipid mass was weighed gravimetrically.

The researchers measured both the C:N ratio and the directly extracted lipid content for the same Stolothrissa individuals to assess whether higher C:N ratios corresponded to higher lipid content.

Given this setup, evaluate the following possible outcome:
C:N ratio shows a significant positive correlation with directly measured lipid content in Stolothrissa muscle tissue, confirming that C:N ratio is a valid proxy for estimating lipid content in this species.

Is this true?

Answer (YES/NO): YES